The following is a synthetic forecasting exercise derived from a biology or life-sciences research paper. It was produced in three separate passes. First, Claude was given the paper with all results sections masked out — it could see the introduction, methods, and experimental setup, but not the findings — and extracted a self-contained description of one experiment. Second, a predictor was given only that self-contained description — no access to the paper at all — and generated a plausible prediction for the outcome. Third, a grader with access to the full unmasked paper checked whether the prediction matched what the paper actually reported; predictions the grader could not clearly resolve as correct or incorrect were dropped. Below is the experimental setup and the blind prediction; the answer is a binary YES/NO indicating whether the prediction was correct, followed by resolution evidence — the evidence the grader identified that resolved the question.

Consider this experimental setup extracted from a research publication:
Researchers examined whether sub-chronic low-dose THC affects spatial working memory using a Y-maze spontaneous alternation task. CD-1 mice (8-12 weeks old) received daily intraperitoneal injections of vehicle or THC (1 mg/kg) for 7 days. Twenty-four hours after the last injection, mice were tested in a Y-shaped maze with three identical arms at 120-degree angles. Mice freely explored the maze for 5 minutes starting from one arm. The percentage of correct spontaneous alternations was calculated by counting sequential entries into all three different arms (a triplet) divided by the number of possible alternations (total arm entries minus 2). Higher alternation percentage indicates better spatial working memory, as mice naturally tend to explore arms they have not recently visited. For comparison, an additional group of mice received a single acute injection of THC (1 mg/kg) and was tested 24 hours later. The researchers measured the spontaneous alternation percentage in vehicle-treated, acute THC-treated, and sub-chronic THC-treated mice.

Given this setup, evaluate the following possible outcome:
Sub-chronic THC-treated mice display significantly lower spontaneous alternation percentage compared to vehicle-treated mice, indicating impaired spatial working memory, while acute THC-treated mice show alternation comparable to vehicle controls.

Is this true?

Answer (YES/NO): NO